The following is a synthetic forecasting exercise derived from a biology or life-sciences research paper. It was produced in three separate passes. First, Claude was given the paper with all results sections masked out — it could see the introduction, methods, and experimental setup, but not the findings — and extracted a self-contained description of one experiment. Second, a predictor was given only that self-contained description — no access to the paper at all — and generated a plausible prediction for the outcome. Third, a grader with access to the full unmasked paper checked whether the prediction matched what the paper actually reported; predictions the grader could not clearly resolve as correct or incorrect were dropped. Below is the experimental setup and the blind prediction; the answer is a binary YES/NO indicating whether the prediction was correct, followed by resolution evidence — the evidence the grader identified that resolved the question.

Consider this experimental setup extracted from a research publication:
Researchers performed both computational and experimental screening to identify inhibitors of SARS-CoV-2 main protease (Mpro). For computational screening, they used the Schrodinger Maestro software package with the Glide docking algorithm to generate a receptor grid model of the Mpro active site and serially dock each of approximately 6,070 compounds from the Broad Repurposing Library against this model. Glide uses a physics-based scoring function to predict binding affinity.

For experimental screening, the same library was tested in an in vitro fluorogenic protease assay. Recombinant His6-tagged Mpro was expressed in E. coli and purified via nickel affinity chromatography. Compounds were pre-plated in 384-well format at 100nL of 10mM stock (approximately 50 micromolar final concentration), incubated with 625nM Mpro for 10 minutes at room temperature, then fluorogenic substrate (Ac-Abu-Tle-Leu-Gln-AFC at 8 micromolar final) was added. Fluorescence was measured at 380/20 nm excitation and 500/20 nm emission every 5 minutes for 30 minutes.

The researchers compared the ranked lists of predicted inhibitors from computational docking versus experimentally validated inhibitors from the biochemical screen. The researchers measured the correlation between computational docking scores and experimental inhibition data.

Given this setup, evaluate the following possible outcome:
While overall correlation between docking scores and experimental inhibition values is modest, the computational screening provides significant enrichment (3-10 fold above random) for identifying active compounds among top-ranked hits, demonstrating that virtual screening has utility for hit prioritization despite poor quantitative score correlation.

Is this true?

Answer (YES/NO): NO